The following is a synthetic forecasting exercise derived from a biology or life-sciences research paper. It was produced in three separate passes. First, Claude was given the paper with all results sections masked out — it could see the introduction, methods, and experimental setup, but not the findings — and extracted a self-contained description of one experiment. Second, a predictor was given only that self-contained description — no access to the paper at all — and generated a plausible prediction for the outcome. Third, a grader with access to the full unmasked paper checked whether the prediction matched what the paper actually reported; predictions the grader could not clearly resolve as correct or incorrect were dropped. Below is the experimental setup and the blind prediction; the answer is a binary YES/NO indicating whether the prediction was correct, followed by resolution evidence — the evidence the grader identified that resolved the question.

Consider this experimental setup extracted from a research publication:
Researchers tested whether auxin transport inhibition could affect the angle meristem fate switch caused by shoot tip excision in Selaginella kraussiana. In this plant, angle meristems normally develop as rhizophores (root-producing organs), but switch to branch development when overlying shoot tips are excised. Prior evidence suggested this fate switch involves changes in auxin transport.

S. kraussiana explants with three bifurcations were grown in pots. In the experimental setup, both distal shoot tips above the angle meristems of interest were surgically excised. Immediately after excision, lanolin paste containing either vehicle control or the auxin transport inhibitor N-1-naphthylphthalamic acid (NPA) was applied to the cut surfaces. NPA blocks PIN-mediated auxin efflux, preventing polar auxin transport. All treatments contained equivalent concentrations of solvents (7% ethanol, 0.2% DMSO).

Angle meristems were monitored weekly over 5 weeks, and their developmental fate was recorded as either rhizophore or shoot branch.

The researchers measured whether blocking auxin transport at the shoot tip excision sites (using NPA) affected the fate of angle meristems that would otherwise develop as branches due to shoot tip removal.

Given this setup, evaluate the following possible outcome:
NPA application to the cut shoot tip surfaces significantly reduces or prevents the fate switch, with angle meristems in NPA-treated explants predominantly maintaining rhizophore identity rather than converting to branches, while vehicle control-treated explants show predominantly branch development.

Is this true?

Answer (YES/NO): NO